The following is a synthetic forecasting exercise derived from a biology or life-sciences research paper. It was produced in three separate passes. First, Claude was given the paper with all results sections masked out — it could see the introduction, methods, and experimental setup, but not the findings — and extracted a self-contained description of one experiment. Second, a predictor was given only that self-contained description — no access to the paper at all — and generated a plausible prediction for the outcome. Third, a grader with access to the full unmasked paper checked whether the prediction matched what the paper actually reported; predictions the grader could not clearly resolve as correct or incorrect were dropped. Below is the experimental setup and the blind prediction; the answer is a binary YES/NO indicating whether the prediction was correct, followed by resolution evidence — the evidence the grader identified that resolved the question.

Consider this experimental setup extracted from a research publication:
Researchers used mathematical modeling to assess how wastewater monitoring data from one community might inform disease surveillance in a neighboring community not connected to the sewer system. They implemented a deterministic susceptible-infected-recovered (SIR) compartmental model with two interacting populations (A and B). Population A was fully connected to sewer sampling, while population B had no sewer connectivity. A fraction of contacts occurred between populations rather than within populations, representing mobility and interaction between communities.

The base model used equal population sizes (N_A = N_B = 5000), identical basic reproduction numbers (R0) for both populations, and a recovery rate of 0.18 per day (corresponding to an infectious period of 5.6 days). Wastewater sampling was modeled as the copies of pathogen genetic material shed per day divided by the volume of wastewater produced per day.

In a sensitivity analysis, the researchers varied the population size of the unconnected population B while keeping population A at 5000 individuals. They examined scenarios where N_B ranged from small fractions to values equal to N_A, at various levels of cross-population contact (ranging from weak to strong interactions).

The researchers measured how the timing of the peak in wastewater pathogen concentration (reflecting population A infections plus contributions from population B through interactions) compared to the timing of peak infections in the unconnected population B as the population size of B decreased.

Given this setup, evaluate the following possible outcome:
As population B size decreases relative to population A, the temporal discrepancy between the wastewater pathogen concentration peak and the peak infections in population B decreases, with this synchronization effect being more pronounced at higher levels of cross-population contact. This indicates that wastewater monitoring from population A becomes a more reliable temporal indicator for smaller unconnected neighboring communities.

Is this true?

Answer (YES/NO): NO